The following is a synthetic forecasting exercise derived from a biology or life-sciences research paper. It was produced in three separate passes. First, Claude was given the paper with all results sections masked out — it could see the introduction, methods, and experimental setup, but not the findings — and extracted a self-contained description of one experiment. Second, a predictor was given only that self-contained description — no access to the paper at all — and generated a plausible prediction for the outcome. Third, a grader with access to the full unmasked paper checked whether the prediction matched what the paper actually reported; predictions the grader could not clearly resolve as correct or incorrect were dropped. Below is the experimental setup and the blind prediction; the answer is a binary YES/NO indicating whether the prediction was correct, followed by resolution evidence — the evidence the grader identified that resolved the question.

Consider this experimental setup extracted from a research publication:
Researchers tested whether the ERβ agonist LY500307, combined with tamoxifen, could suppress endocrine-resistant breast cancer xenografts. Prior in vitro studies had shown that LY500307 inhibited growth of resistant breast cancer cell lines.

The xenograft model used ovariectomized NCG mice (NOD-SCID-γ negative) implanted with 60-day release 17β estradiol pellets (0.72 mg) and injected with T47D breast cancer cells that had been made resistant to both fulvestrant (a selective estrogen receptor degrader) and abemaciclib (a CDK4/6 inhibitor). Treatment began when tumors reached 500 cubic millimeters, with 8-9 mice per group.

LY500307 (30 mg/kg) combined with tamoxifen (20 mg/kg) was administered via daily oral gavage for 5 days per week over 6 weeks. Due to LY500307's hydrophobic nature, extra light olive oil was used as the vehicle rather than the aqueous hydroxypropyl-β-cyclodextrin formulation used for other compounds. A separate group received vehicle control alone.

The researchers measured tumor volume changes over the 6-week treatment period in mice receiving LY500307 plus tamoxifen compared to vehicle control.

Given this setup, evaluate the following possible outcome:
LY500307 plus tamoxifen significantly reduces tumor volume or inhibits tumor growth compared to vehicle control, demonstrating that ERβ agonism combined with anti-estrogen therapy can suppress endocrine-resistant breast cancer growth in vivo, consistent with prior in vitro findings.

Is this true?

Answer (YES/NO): NO